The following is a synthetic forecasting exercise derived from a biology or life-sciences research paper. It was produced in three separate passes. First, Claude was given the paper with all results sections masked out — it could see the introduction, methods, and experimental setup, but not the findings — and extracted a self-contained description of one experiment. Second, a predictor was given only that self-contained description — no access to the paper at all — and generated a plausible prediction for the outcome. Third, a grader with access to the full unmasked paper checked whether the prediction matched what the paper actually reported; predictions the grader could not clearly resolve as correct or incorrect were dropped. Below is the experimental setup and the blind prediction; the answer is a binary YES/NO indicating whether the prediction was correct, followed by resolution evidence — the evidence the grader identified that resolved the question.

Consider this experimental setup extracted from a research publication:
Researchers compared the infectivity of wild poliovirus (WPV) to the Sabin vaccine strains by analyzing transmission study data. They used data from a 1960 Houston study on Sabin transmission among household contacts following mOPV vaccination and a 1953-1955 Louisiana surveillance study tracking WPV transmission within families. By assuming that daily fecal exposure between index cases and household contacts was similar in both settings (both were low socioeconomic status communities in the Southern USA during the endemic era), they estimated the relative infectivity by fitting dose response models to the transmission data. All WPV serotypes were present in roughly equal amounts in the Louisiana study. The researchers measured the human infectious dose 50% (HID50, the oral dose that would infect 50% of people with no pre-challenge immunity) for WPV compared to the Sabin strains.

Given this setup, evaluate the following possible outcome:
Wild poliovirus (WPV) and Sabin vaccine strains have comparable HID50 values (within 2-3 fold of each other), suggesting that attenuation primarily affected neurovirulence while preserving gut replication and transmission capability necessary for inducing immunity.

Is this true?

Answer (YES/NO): NO